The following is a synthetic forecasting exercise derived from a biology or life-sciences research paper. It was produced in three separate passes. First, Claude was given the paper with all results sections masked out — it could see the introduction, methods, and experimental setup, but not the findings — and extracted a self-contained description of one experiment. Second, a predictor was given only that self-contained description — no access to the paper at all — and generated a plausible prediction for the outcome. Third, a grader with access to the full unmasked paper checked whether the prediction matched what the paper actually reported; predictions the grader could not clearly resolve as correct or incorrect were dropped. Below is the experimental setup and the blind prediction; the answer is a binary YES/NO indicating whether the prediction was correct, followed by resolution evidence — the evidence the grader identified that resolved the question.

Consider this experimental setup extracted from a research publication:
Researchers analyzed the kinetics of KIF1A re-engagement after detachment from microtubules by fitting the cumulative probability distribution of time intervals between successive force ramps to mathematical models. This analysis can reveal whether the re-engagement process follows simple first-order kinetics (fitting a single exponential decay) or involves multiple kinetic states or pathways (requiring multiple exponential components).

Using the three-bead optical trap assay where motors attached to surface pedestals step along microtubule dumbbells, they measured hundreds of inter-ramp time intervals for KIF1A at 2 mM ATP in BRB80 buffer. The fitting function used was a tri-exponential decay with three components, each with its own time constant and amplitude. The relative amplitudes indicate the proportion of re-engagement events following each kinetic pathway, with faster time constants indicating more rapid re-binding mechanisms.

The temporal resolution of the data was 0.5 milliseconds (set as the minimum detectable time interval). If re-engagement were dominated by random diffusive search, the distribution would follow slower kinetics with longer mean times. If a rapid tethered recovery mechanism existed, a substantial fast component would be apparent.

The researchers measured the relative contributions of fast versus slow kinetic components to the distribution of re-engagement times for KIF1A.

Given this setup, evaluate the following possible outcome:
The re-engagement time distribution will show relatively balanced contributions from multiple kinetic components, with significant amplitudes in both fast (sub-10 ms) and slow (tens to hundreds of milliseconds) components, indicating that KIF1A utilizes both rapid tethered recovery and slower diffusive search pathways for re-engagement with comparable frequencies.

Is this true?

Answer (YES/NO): NO